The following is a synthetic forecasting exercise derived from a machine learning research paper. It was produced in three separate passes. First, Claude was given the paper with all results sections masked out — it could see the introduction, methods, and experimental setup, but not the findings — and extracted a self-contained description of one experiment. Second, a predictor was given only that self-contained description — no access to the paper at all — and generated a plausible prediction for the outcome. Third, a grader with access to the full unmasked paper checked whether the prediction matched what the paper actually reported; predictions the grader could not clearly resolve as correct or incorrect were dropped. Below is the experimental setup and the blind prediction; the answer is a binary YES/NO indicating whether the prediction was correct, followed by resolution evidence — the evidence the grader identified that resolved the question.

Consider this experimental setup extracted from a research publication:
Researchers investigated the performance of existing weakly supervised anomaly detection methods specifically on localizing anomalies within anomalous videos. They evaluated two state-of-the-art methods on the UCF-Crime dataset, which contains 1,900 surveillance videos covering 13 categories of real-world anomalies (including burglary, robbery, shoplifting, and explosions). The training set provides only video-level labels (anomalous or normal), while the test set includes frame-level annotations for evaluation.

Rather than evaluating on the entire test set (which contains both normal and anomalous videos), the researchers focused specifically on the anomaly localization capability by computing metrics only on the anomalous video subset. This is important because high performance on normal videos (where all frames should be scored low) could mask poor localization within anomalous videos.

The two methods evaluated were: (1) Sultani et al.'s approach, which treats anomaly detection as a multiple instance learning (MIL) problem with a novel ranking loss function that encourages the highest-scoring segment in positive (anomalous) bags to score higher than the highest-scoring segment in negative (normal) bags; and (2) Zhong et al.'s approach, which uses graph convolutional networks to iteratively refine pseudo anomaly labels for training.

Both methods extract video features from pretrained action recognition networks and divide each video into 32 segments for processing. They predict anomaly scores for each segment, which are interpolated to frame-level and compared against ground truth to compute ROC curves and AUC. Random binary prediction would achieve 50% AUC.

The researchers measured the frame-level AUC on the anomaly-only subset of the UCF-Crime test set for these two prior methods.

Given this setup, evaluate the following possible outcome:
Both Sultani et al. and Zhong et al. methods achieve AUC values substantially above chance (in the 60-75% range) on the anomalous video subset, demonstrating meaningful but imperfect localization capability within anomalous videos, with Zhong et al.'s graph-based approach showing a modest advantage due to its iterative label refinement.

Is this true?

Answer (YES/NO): NO